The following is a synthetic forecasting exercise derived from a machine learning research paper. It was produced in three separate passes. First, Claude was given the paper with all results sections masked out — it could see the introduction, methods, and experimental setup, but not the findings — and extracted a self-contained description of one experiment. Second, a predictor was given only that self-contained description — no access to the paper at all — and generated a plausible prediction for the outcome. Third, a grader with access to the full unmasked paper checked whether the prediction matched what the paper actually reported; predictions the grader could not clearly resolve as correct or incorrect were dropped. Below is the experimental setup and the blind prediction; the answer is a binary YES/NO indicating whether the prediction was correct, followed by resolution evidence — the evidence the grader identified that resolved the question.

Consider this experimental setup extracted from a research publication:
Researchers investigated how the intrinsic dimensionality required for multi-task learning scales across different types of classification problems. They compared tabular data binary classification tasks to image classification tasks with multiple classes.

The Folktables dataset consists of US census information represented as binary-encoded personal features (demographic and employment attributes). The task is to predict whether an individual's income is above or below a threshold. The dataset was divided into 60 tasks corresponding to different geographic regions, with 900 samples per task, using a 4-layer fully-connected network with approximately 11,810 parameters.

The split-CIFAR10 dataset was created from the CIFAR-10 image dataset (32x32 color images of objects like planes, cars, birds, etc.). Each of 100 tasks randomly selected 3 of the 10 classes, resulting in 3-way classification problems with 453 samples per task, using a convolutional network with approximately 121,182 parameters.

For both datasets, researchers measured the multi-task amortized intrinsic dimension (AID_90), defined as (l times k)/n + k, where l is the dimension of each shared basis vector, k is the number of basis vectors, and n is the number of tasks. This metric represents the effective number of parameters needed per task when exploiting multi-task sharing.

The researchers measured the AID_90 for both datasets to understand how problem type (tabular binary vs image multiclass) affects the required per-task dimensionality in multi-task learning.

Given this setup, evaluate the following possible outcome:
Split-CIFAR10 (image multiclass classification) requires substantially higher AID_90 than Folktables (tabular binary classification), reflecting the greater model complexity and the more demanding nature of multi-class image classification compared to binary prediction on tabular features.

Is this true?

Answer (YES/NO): NO